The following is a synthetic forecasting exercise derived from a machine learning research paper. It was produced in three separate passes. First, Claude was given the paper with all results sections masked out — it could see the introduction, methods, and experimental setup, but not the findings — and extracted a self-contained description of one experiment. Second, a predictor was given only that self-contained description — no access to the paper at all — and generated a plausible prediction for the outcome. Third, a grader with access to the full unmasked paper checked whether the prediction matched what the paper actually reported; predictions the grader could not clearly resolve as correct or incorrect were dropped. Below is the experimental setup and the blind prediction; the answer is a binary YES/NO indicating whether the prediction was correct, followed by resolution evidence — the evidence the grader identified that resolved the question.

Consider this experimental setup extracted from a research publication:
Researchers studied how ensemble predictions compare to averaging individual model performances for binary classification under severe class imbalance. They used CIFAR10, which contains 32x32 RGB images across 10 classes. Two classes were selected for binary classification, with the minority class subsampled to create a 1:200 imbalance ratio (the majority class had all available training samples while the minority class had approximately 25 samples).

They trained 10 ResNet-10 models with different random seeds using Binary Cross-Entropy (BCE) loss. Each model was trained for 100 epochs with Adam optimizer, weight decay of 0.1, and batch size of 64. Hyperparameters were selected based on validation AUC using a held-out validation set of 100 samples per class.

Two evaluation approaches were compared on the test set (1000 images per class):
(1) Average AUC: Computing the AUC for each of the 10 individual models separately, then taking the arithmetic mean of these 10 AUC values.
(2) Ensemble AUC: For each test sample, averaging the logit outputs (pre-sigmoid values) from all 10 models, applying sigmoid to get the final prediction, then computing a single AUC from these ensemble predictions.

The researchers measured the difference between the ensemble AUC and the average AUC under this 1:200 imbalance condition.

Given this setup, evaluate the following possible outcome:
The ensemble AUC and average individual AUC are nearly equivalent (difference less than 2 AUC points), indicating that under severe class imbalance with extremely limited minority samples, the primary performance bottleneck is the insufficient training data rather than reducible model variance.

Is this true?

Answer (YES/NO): NO